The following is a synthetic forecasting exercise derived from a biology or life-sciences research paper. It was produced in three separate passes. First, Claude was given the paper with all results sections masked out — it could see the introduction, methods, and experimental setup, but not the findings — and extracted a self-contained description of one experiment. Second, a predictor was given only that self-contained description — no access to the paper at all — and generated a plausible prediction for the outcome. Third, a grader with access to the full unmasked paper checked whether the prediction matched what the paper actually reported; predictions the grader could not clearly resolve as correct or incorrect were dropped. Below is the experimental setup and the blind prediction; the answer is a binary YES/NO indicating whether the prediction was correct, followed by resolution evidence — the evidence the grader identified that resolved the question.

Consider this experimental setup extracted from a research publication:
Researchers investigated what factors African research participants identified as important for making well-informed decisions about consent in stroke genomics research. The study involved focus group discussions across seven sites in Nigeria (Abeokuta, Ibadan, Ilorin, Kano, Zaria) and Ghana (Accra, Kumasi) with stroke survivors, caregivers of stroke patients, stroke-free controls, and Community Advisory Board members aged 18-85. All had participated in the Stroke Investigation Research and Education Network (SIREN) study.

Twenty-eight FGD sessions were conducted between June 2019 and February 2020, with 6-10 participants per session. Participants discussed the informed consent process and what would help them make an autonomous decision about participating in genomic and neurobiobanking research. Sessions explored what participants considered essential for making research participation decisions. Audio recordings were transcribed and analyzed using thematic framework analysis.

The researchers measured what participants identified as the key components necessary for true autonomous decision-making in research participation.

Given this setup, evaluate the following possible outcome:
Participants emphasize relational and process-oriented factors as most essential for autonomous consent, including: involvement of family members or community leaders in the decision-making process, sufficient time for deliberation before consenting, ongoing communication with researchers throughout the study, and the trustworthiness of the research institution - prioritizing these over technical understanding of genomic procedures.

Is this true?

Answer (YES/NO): NO